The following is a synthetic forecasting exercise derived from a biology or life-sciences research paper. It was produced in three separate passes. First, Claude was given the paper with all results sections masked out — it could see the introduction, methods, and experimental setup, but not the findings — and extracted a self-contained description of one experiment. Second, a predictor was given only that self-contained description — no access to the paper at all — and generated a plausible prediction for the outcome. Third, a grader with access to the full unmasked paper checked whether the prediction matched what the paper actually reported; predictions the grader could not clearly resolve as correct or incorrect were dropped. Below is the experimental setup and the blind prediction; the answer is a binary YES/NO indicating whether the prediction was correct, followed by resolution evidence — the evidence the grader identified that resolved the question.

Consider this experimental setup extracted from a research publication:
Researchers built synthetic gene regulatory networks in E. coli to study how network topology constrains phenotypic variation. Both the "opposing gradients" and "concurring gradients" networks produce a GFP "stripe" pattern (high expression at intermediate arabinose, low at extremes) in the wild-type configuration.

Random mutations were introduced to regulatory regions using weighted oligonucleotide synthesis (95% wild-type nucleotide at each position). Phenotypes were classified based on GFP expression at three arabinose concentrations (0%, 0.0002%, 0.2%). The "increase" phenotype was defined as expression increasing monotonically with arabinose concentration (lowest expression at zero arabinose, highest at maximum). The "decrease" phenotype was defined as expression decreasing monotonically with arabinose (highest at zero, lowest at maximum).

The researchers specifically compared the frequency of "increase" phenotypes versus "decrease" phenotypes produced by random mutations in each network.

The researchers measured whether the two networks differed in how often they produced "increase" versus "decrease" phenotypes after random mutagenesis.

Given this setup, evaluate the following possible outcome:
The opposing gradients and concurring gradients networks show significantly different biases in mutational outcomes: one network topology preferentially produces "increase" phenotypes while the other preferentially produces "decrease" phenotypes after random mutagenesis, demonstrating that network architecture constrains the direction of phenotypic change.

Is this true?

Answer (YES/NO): YES